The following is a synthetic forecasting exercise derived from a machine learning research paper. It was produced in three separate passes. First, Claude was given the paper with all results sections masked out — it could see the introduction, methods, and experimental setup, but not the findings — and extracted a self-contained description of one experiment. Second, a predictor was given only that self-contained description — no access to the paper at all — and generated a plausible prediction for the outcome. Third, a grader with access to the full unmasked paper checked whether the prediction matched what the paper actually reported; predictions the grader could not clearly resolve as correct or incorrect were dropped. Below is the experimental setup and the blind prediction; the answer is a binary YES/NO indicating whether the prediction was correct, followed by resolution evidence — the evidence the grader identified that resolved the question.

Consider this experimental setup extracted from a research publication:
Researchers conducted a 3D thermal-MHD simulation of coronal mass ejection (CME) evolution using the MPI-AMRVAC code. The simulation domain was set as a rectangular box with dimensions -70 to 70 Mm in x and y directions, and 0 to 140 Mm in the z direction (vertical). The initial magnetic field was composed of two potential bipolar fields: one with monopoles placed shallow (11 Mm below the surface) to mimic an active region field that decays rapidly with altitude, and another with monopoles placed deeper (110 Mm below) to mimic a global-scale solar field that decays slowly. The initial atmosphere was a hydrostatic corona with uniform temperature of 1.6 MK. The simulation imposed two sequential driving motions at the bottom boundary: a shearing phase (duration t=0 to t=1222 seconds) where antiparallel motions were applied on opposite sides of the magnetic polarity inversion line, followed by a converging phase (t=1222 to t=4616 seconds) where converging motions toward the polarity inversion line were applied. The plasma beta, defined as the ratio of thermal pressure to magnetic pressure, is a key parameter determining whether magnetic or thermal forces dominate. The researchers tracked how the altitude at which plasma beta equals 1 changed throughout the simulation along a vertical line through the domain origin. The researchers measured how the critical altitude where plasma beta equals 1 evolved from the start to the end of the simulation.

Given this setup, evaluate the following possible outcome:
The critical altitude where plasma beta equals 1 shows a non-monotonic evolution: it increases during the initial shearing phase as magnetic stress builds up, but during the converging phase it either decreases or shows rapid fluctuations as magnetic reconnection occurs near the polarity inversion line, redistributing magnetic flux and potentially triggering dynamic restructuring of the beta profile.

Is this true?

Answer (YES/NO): NO